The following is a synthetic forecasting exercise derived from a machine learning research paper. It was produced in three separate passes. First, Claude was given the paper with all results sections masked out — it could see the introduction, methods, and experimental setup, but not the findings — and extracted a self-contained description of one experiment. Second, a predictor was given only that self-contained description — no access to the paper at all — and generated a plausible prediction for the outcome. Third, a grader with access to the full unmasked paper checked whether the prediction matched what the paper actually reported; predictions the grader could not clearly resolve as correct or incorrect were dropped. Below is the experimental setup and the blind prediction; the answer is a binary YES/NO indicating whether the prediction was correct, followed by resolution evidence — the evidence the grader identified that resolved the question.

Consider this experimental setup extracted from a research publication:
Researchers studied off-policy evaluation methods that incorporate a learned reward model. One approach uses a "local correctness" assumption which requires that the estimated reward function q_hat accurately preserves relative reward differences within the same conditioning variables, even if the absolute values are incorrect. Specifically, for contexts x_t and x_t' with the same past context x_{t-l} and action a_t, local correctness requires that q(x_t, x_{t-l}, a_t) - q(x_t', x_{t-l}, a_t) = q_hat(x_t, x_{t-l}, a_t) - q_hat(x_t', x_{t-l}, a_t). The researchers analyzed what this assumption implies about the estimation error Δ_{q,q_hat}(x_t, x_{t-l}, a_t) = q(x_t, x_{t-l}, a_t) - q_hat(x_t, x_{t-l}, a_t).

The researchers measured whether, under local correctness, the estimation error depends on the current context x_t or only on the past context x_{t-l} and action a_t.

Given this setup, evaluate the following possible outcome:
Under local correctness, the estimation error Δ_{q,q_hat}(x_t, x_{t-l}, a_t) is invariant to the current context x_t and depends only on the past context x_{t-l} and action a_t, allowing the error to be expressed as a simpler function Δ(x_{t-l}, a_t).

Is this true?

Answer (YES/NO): YES